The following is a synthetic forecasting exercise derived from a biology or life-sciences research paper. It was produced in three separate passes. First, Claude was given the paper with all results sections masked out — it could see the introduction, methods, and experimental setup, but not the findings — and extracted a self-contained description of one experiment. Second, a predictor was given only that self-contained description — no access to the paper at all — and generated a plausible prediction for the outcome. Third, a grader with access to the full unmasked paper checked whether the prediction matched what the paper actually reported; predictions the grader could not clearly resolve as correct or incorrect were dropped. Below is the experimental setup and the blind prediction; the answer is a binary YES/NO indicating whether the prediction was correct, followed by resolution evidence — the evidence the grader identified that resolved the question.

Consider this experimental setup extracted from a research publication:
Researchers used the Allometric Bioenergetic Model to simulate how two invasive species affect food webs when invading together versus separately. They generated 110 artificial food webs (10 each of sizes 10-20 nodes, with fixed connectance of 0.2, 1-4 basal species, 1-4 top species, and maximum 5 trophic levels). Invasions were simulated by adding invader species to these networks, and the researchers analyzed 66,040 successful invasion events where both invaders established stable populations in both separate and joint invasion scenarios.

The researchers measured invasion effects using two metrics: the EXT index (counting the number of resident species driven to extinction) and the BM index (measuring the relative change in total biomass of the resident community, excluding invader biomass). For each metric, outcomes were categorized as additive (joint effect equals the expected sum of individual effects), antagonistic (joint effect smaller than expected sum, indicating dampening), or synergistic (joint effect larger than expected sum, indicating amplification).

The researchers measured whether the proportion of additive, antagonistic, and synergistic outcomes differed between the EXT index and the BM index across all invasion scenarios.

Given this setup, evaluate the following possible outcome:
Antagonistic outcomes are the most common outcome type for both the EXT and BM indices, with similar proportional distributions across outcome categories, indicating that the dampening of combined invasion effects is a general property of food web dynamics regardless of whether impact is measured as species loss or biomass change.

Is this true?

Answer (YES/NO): NO